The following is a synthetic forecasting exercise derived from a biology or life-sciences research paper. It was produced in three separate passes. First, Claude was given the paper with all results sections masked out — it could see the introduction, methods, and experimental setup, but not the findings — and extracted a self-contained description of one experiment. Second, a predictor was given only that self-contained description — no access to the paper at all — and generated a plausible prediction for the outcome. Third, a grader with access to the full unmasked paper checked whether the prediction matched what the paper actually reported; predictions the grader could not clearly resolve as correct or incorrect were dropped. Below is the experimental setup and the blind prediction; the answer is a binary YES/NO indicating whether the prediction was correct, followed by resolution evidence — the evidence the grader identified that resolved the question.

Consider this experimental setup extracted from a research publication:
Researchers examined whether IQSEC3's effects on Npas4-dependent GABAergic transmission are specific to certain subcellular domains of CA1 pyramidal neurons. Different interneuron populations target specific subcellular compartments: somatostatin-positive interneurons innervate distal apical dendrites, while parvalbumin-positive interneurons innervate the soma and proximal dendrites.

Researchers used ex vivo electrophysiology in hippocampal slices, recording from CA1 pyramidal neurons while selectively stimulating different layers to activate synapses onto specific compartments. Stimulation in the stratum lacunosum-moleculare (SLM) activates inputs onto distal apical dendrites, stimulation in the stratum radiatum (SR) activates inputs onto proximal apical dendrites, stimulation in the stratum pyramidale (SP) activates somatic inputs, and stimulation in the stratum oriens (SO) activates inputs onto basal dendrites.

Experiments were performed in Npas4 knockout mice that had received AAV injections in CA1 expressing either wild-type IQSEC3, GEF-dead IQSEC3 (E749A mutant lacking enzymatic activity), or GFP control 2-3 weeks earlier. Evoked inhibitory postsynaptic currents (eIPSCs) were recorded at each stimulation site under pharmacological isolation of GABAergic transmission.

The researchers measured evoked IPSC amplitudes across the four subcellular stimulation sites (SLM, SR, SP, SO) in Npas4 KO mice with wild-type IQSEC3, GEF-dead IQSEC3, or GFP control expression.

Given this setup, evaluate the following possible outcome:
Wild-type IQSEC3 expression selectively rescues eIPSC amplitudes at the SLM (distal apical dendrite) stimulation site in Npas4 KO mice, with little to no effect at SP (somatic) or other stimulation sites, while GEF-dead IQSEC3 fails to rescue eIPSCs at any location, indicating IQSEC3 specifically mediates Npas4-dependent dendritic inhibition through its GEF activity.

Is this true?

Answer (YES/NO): NO